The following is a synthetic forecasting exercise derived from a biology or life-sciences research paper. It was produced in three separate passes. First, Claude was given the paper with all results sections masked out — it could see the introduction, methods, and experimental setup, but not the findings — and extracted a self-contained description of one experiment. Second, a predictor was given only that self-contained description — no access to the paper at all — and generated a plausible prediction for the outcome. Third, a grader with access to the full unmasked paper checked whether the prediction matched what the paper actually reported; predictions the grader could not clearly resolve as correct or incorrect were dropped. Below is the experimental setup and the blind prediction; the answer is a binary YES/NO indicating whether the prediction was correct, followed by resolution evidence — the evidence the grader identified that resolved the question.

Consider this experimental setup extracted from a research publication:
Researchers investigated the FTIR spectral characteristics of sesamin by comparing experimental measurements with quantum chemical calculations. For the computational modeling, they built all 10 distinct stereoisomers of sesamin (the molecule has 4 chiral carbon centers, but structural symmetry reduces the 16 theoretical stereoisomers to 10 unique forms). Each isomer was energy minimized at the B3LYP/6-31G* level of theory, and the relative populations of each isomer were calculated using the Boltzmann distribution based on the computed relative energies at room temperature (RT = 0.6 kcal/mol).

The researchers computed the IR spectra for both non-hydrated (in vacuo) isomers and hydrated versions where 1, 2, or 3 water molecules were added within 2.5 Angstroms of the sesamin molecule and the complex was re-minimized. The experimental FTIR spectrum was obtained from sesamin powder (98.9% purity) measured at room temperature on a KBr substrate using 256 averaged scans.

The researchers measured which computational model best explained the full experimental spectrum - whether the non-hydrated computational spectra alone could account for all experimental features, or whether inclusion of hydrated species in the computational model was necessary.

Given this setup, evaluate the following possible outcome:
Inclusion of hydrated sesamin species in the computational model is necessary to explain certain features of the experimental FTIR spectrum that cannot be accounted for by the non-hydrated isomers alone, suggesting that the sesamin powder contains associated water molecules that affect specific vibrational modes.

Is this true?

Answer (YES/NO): YES